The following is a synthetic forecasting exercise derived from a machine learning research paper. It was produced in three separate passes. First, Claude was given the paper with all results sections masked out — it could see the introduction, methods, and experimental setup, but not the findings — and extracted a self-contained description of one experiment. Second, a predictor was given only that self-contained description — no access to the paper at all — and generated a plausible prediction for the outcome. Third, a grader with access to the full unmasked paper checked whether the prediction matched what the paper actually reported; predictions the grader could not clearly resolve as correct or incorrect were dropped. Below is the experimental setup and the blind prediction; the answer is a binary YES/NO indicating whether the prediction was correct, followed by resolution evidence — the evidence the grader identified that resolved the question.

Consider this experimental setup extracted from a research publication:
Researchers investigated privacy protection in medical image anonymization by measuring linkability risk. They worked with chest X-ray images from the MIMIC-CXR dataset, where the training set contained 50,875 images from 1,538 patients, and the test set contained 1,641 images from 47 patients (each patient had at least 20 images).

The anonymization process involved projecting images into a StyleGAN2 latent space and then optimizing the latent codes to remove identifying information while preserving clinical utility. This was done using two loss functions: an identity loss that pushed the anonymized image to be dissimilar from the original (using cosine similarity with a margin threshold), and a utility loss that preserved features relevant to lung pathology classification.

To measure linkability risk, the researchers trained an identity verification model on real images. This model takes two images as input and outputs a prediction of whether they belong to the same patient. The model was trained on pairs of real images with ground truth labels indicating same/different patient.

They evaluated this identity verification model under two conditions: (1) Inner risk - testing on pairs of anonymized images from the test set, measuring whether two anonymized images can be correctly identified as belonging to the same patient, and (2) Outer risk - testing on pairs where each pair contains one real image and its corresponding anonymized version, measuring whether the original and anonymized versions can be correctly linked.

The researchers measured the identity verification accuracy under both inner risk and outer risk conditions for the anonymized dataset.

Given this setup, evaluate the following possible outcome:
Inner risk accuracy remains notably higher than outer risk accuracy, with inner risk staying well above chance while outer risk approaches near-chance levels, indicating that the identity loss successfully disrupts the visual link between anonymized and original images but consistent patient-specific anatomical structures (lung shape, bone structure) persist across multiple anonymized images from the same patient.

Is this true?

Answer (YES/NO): YES